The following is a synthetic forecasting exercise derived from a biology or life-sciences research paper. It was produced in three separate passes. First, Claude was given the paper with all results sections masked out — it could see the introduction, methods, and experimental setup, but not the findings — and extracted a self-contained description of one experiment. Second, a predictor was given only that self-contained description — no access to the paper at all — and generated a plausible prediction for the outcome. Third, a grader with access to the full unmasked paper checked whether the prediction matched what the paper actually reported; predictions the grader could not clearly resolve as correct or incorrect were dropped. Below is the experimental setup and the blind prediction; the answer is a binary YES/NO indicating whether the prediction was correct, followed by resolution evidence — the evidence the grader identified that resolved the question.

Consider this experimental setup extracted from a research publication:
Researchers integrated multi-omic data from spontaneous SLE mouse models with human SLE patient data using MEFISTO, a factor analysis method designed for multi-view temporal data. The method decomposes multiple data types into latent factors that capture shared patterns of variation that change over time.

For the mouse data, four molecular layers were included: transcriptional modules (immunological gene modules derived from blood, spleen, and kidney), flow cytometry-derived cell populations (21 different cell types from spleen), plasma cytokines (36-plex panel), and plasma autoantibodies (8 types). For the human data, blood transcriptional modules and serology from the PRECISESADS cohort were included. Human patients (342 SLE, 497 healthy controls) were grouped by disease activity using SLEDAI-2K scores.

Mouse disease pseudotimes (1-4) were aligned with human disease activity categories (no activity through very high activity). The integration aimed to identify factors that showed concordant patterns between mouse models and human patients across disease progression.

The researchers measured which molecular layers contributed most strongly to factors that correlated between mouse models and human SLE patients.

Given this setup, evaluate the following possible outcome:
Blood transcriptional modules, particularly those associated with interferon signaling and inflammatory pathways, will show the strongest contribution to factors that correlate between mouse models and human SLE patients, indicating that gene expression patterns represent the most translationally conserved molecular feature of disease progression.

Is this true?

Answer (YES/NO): NO